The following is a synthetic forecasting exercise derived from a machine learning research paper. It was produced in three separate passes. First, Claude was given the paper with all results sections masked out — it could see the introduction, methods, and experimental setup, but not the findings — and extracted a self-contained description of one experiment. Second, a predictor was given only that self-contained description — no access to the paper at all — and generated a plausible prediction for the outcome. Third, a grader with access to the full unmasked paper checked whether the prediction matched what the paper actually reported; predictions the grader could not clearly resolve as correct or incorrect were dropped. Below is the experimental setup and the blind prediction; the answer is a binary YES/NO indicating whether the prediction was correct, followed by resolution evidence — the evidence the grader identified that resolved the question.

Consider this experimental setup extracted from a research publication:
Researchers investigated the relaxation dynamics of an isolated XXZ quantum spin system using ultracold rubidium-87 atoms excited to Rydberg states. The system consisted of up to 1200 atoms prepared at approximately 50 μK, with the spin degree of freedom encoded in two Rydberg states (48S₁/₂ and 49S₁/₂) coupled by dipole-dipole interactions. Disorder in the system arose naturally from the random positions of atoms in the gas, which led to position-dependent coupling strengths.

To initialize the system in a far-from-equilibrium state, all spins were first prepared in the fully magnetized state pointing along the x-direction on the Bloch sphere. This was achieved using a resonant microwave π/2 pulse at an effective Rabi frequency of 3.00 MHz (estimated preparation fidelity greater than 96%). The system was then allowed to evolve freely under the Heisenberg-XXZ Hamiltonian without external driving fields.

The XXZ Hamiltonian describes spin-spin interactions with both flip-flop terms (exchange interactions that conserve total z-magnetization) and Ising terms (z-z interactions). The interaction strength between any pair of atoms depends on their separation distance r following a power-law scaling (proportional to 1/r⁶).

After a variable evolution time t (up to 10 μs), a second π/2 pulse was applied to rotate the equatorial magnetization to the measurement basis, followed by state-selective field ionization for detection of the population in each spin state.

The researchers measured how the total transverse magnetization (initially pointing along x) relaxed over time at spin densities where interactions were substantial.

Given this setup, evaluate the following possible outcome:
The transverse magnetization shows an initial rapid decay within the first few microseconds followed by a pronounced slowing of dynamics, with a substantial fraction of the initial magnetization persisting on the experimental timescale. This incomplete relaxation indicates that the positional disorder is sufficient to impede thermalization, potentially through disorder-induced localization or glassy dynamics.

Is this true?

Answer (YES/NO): NO